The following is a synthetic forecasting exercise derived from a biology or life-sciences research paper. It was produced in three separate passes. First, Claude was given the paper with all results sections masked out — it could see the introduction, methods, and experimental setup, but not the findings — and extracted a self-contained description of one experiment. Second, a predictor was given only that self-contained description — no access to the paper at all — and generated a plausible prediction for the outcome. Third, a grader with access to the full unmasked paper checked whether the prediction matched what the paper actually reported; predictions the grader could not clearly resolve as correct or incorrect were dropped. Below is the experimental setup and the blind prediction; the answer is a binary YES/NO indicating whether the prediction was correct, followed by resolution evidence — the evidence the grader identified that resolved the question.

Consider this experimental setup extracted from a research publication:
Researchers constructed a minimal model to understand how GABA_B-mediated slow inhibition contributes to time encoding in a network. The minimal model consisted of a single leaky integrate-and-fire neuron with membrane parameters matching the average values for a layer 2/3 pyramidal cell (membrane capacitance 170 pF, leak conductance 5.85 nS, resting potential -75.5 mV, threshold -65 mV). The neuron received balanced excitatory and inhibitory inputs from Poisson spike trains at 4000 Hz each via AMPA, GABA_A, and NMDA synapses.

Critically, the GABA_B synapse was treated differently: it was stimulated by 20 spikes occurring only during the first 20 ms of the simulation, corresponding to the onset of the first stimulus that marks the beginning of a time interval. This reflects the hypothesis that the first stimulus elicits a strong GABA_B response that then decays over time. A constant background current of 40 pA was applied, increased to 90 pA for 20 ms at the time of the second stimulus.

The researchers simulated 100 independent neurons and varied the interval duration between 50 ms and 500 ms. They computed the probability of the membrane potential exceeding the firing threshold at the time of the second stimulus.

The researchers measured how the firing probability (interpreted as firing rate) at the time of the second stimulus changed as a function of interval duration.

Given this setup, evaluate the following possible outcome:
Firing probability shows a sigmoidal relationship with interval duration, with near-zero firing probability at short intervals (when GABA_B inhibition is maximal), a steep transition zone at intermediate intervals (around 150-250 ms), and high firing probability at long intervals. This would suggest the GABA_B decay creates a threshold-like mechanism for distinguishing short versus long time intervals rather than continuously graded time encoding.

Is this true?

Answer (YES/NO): NO